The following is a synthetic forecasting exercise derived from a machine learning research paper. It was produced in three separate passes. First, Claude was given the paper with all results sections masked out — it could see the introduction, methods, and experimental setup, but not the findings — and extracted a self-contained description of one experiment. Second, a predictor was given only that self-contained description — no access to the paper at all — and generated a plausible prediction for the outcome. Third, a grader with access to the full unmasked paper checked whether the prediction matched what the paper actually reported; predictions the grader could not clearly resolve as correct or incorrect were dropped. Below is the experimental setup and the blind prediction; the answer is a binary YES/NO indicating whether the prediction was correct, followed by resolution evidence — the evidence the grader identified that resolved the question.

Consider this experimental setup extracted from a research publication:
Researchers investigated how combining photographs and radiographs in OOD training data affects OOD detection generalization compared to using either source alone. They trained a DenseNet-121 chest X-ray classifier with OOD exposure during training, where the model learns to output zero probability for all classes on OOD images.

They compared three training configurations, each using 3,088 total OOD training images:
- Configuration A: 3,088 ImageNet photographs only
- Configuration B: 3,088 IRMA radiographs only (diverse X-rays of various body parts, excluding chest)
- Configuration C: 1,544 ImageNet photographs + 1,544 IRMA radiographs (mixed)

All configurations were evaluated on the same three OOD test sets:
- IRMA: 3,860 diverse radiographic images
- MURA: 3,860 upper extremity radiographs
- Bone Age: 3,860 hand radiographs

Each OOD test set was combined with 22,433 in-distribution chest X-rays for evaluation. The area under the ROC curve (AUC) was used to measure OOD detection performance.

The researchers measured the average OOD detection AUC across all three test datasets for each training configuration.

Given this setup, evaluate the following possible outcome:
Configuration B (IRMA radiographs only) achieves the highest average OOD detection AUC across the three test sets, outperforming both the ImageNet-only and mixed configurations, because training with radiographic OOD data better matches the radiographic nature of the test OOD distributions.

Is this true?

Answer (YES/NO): NO